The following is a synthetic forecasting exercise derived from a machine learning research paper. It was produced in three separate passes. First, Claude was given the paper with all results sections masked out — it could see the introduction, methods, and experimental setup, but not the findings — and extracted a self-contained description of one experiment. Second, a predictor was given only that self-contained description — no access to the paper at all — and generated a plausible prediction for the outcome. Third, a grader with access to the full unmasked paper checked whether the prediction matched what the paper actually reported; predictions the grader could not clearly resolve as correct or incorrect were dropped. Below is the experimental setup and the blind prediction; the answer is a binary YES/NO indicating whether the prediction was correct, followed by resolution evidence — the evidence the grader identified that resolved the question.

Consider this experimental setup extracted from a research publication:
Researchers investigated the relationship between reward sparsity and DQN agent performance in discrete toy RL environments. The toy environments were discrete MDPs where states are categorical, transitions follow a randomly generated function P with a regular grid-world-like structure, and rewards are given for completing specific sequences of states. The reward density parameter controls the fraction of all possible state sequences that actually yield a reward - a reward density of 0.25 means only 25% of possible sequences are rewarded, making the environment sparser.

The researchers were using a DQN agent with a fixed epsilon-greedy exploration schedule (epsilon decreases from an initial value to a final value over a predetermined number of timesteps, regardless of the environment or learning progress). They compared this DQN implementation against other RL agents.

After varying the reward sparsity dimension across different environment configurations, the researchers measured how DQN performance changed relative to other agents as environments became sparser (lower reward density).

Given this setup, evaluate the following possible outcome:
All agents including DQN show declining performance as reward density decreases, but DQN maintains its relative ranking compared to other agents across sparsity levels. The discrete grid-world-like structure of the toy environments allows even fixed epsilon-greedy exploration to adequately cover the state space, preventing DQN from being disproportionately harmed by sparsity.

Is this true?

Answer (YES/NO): NO